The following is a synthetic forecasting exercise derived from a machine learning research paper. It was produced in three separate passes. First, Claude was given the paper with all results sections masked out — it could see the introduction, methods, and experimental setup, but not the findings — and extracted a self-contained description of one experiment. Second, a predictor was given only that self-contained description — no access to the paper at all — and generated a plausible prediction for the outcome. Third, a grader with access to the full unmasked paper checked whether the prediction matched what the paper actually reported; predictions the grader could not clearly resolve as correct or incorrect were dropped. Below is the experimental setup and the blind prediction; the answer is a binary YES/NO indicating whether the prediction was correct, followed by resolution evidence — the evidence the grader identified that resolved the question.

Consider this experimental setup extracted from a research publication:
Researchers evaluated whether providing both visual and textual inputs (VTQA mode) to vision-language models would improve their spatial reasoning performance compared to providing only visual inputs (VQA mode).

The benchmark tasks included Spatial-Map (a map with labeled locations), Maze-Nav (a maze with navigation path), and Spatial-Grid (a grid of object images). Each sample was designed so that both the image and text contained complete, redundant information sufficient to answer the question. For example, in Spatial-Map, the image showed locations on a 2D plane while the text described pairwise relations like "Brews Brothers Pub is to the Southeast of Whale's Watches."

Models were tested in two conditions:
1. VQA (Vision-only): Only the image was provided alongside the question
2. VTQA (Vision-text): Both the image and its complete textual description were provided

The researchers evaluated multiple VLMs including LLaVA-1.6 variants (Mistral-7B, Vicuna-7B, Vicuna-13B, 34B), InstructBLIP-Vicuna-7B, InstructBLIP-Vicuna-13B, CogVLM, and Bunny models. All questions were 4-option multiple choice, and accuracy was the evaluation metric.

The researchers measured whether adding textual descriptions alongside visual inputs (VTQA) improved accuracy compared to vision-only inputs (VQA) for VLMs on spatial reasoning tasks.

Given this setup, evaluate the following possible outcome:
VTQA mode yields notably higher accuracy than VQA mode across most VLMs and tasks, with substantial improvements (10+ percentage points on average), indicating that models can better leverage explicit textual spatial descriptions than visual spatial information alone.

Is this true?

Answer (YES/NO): NO